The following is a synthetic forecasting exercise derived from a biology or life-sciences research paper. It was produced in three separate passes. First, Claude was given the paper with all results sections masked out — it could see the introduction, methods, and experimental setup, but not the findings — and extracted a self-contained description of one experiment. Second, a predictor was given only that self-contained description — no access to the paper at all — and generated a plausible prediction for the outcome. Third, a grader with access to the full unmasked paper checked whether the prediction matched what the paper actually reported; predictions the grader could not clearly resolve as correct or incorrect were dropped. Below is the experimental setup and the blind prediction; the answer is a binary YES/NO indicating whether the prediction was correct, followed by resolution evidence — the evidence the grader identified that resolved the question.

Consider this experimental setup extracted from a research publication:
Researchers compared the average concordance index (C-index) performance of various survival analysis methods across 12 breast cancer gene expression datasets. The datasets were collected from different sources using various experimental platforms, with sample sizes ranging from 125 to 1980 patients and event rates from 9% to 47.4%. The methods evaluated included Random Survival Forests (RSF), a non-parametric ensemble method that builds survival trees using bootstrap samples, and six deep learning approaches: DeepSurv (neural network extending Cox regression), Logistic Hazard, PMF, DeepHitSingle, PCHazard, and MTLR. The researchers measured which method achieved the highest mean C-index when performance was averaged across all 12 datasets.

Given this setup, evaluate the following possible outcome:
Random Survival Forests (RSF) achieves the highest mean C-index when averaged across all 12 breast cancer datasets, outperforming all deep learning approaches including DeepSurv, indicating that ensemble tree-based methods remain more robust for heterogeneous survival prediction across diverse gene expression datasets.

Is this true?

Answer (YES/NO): NO